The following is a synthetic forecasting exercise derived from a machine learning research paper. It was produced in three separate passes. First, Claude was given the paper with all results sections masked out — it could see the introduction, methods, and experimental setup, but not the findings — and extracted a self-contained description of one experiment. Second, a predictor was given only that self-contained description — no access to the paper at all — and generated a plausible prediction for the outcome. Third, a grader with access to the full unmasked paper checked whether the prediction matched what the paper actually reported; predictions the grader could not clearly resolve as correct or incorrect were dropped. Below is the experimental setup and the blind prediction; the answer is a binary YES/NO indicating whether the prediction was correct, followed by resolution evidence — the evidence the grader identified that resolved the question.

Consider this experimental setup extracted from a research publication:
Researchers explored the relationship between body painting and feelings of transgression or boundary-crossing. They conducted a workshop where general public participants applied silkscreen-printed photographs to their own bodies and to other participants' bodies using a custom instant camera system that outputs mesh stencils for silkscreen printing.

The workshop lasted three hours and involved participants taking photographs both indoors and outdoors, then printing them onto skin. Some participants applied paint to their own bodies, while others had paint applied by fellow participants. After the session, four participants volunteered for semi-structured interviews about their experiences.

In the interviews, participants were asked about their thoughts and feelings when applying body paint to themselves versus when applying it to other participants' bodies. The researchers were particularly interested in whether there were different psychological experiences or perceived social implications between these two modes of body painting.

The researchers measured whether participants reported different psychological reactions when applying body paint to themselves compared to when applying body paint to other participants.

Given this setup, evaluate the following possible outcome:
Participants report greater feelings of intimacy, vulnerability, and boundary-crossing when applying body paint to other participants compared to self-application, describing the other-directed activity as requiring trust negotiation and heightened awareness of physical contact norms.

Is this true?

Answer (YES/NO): NO